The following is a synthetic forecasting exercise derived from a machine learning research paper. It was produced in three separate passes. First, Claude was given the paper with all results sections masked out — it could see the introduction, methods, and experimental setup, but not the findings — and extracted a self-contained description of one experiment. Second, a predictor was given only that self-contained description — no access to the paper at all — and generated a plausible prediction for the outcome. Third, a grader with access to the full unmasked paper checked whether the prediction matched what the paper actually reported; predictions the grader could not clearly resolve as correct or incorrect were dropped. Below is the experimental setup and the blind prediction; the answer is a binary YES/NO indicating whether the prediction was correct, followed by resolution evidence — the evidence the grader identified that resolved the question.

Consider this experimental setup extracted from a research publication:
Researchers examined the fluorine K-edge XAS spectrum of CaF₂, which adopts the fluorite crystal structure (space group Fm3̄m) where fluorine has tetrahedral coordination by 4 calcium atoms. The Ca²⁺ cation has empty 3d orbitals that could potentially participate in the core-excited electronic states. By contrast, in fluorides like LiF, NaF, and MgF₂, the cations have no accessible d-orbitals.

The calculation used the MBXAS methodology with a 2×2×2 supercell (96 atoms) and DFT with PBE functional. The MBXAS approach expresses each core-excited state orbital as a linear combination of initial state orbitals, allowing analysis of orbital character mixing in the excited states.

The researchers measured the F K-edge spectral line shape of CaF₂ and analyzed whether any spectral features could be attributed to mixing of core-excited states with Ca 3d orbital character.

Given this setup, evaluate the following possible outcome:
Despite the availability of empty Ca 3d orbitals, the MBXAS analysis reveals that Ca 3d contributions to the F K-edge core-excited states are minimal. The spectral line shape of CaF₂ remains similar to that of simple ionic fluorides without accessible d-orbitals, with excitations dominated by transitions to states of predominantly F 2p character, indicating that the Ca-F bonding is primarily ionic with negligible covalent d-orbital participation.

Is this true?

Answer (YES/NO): NO